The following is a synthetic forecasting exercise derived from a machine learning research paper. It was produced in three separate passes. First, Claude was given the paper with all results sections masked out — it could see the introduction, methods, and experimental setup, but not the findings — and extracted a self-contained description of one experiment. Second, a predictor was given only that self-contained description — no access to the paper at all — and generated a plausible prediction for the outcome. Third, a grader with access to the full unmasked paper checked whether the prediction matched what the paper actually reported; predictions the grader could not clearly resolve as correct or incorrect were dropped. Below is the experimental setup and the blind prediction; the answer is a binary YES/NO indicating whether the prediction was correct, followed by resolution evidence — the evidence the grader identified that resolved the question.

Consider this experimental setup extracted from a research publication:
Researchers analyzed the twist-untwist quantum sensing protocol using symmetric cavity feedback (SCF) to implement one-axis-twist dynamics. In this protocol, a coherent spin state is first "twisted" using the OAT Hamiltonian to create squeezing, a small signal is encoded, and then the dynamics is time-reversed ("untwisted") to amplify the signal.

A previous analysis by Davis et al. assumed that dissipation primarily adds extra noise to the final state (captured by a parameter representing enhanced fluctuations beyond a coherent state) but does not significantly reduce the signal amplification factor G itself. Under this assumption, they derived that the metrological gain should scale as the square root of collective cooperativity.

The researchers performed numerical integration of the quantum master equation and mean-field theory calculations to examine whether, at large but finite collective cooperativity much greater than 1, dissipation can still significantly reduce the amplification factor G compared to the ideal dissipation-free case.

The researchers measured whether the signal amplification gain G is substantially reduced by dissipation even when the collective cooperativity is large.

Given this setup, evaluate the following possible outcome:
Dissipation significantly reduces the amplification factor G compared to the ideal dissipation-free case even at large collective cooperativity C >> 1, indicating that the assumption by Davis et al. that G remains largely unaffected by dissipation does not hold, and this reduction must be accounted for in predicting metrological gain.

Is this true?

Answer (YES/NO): YES